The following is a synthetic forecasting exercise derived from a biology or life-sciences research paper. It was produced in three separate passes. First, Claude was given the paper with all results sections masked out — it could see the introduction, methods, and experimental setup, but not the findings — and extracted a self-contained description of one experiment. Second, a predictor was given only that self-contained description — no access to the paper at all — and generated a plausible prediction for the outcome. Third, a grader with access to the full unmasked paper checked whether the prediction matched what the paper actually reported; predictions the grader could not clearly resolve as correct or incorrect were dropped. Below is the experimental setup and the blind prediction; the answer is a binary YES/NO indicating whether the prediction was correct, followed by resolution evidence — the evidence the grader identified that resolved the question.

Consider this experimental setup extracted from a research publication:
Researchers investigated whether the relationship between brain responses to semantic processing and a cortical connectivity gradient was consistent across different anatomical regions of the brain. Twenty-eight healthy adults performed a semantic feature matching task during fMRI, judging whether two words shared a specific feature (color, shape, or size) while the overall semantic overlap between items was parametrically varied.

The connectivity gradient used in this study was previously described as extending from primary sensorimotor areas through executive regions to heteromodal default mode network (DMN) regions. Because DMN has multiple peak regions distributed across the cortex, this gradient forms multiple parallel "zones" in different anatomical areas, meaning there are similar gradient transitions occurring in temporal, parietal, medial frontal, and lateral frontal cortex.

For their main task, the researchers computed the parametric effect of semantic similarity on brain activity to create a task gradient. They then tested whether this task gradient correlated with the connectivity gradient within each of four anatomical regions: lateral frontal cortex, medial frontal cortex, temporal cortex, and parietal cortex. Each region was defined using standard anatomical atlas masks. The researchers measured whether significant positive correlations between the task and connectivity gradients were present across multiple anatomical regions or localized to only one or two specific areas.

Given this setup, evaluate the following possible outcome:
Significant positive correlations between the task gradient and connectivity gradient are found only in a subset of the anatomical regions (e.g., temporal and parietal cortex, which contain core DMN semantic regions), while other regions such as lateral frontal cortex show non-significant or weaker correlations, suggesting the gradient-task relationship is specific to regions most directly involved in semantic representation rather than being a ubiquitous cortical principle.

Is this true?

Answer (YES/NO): NO